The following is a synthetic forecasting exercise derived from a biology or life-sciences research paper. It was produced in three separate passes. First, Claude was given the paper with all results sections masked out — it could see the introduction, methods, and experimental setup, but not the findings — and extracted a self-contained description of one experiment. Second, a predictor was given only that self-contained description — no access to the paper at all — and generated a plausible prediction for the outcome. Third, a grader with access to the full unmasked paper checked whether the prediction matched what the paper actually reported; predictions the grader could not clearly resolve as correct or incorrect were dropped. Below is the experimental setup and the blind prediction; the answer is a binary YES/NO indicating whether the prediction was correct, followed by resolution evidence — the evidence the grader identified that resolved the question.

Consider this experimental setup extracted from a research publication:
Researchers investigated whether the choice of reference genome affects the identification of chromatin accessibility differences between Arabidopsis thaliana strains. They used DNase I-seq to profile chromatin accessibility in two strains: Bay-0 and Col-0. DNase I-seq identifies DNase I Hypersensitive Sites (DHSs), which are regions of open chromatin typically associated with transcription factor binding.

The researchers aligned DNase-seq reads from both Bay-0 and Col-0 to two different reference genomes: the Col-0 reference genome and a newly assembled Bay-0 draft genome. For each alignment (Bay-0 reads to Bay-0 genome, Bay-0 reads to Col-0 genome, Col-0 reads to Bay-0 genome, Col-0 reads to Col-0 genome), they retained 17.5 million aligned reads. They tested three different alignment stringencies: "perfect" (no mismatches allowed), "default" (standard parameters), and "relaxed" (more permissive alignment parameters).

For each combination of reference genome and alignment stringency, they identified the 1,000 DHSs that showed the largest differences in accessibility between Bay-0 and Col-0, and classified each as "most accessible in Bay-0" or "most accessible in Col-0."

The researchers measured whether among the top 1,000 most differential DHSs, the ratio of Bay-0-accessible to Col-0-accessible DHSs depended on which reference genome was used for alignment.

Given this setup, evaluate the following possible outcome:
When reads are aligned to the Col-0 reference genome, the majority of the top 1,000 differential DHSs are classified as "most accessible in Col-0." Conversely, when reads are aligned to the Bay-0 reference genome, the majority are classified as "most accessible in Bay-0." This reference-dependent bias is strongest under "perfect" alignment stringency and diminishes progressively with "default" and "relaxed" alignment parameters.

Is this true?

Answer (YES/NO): YES